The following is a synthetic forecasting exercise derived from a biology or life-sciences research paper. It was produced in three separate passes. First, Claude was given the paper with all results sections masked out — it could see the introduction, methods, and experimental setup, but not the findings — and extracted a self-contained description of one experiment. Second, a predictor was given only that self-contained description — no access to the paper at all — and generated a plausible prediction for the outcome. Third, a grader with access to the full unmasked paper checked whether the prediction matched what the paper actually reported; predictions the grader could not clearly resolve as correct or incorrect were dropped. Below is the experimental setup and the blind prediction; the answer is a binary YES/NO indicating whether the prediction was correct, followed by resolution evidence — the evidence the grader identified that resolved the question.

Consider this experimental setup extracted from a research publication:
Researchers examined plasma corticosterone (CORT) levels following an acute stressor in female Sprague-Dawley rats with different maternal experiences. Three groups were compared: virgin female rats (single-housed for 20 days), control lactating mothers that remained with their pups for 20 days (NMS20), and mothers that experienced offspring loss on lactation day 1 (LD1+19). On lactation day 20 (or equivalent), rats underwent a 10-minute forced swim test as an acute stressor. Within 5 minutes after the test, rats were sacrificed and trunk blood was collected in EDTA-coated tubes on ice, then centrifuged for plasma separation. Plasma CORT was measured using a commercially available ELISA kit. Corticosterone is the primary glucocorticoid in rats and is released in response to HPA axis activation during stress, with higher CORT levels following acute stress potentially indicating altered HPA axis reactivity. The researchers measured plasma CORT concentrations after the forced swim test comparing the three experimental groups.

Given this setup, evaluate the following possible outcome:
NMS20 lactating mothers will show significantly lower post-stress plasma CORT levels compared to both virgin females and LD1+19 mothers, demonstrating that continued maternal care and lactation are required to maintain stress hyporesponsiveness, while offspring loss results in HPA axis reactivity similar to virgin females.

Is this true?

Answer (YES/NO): YES